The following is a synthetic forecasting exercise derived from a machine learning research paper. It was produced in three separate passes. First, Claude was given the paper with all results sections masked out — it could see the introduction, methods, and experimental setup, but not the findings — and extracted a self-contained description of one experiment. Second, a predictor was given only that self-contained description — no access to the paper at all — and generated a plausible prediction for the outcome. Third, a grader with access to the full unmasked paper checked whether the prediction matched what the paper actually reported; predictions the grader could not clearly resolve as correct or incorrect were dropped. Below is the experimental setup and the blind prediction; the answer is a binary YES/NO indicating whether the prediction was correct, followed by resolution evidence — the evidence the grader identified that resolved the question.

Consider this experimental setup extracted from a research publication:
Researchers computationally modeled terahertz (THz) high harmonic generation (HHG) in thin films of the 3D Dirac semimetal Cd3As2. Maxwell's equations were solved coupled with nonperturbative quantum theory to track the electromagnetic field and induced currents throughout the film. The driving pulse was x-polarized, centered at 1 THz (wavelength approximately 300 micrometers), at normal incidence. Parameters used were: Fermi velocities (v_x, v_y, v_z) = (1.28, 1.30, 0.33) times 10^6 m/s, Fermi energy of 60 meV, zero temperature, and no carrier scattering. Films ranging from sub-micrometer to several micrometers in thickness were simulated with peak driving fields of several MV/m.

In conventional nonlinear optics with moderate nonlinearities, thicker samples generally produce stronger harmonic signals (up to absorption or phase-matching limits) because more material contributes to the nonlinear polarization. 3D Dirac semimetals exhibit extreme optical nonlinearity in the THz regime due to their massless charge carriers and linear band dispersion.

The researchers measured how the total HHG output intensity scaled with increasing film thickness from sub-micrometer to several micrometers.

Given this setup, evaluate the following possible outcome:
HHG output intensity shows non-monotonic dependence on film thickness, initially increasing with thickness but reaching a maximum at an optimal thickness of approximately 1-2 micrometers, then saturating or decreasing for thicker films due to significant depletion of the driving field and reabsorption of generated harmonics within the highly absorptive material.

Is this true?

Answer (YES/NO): NO